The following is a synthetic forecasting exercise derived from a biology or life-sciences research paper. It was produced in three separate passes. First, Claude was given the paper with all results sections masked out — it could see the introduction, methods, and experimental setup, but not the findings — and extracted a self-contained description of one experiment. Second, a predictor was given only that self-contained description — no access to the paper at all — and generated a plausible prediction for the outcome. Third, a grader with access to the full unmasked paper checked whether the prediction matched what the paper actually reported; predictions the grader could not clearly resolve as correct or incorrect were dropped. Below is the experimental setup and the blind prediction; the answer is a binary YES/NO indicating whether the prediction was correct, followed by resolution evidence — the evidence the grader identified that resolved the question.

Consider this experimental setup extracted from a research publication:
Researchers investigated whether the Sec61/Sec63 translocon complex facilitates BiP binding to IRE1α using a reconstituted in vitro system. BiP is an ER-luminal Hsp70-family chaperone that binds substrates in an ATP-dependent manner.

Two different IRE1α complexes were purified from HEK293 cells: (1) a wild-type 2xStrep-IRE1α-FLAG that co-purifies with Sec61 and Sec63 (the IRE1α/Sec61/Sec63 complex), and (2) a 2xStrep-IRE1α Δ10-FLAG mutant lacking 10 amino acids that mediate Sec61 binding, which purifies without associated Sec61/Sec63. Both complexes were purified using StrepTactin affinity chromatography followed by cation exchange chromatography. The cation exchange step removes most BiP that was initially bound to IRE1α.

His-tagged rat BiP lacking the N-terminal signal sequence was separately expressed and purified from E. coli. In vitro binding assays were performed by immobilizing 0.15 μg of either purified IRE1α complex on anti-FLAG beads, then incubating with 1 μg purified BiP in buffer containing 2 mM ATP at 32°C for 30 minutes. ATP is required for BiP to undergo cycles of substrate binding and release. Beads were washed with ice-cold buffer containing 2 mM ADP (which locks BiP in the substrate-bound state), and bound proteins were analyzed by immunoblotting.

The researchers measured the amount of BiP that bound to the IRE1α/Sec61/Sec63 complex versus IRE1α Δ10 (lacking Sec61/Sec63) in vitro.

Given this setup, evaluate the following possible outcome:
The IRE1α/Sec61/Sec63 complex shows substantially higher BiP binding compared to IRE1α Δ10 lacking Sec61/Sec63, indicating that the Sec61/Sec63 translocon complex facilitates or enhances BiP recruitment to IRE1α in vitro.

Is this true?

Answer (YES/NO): YES